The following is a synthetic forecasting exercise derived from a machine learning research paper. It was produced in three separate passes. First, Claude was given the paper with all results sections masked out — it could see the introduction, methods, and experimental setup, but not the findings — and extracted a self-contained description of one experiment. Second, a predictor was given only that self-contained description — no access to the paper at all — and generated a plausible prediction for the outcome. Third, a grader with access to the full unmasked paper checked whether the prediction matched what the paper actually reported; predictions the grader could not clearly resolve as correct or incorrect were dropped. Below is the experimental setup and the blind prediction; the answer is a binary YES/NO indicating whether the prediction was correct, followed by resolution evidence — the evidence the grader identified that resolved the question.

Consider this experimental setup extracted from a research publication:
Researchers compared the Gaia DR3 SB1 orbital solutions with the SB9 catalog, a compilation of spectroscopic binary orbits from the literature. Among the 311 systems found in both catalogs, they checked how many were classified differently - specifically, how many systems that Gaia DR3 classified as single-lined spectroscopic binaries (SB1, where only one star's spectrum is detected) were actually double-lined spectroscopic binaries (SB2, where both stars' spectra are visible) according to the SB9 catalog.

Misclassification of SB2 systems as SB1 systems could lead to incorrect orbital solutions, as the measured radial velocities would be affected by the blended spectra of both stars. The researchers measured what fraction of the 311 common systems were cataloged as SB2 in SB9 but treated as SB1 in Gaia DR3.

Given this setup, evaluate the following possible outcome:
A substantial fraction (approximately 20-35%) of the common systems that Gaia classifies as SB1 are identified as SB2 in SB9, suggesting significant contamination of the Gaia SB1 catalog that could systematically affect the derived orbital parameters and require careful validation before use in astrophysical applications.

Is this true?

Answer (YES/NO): NO